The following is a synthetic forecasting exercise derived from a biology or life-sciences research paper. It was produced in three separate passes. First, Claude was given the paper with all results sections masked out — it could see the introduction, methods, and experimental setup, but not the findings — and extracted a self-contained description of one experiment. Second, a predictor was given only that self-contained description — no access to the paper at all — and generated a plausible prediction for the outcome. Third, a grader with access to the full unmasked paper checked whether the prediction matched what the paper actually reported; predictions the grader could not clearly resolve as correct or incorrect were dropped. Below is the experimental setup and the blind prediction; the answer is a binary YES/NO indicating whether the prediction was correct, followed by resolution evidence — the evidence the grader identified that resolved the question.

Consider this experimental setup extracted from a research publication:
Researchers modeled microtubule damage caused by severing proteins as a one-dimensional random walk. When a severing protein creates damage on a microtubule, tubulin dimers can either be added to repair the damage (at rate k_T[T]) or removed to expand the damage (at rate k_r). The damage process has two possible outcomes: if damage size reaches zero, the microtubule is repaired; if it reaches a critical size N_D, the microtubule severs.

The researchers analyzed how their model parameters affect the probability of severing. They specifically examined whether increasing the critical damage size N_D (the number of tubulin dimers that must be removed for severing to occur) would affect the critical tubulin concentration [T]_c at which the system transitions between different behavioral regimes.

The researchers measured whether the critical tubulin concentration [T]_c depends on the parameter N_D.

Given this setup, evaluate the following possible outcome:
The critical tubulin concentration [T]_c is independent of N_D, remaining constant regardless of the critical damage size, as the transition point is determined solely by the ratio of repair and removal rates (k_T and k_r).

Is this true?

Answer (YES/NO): YES